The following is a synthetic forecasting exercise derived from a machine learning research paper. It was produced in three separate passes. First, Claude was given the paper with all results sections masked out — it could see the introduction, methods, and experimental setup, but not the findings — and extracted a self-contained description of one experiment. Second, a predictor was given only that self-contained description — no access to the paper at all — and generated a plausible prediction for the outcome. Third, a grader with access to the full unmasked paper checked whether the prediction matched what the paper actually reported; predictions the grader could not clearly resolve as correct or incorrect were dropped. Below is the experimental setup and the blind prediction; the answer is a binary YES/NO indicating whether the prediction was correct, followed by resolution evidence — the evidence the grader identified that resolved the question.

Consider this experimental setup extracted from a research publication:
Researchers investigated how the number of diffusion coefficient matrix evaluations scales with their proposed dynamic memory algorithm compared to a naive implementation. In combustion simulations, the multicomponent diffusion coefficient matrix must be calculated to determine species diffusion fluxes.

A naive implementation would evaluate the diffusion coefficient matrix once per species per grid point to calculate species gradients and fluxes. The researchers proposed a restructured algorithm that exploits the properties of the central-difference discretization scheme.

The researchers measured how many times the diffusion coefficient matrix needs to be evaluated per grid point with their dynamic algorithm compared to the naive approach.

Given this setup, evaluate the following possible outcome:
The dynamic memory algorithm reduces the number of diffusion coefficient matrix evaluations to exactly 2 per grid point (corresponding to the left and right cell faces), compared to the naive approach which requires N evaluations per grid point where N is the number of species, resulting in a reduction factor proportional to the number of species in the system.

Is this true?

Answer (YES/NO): NO